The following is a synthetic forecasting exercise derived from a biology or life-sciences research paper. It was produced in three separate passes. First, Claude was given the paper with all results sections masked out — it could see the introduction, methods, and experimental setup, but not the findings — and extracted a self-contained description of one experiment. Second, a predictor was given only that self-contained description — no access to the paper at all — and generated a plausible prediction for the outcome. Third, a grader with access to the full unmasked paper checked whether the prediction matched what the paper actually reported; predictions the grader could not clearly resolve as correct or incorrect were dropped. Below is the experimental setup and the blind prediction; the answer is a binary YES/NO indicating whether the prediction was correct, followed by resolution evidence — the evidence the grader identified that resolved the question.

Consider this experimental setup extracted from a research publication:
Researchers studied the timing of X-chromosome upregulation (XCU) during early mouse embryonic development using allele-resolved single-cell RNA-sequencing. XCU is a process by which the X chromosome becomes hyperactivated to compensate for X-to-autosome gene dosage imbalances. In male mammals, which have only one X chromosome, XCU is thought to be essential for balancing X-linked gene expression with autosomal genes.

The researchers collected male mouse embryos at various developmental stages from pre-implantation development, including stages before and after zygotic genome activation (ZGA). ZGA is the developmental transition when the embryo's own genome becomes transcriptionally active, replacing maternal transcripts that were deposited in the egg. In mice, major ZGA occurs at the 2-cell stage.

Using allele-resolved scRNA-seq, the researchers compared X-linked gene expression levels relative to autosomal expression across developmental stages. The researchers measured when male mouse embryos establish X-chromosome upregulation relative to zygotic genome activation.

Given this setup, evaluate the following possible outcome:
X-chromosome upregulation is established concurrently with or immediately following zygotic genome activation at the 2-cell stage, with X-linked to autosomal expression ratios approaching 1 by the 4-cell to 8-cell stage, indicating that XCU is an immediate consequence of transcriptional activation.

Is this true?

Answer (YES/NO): YES